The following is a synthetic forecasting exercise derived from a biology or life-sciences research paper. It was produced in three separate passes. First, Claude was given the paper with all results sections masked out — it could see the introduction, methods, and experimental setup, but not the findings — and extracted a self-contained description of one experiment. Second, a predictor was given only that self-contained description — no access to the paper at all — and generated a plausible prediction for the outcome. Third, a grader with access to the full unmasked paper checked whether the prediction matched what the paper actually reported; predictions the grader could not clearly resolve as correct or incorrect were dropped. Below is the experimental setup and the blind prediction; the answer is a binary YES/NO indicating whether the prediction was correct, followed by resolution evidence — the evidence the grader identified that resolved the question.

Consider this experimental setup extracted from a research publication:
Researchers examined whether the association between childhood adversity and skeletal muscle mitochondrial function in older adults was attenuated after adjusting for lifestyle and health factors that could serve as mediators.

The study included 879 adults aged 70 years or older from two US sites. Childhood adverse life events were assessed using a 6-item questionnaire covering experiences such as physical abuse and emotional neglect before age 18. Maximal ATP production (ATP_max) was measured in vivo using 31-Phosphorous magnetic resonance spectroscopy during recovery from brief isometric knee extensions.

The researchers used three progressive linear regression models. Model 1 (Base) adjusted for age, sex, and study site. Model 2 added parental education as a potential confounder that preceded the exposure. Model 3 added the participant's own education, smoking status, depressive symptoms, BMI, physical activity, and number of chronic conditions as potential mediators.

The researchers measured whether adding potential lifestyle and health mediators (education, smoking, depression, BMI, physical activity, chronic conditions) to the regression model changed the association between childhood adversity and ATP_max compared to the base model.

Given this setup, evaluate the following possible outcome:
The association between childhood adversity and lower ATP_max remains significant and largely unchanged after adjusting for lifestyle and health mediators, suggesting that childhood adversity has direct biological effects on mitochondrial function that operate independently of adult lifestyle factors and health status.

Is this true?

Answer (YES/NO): YES